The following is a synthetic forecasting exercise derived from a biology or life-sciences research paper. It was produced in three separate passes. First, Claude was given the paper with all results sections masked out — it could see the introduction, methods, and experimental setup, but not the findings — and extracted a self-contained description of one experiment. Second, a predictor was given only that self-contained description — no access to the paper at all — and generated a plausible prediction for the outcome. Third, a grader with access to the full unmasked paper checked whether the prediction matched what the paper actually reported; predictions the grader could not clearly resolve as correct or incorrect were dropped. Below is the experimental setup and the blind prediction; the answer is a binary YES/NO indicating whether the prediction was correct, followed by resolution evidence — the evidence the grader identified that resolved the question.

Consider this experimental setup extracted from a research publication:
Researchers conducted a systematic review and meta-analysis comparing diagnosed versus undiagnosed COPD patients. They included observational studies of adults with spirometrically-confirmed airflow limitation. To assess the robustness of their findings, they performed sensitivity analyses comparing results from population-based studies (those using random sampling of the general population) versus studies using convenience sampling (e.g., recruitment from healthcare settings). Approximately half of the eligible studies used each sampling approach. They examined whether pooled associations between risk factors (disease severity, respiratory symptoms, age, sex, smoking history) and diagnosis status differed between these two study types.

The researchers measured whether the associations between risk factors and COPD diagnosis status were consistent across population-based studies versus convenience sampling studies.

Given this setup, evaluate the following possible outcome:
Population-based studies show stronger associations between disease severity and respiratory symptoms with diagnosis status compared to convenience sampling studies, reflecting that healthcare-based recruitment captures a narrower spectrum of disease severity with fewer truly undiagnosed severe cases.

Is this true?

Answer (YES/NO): NO